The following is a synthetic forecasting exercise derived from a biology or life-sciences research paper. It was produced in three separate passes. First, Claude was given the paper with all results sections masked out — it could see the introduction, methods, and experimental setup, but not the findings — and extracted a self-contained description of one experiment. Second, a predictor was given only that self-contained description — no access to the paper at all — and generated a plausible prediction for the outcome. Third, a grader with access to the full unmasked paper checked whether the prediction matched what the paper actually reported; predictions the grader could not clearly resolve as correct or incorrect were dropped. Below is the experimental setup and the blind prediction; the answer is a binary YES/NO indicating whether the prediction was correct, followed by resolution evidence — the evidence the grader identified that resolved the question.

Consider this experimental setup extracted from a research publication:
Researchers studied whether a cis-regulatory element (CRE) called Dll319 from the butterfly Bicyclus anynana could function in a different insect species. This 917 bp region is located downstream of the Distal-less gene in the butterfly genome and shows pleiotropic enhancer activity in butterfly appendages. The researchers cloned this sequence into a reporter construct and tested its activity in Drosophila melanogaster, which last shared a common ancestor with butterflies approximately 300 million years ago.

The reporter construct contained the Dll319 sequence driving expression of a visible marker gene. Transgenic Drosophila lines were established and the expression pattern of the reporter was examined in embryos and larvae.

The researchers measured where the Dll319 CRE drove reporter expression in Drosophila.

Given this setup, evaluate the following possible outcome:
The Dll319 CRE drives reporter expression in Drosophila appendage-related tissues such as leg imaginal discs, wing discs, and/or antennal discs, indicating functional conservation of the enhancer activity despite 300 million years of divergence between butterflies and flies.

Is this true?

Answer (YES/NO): YES